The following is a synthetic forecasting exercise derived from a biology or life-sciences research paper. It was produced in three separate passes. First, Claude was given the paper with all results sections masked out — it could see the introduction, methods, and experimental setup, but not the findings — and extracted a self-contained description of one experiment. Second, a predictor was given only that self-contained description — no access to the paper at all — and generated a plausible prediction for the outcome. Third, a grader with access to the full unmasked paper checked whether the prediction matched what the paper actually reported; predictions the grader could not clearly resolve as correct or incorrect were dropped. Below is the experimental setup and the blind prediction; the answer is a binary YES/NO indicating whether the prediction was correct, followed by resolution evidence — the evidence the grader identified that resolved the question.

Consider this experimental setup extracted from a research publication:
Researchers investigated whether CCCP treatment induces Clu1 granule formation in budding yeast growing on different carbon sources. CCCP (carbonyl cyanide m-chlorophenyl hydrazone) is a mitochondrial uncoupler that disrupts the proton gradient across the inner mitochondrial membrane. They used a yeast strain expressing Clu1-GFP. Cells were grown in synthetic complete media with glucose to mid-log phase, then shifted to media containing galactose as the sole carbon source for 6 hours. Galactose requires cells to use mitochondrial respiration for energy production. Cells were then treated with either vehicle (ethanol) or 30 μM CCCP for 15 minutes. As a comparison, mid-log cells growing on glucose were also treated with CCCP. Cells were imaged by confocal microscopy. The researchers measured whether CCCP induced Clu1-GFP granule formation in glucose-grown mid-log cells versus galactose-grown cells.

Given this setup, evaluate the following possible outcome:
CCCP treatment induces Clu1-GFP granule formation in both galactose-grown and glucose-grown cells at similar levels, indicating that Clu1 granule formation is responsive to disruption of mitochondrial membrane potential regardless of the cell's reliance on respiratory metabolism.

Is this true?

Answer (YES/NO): NO